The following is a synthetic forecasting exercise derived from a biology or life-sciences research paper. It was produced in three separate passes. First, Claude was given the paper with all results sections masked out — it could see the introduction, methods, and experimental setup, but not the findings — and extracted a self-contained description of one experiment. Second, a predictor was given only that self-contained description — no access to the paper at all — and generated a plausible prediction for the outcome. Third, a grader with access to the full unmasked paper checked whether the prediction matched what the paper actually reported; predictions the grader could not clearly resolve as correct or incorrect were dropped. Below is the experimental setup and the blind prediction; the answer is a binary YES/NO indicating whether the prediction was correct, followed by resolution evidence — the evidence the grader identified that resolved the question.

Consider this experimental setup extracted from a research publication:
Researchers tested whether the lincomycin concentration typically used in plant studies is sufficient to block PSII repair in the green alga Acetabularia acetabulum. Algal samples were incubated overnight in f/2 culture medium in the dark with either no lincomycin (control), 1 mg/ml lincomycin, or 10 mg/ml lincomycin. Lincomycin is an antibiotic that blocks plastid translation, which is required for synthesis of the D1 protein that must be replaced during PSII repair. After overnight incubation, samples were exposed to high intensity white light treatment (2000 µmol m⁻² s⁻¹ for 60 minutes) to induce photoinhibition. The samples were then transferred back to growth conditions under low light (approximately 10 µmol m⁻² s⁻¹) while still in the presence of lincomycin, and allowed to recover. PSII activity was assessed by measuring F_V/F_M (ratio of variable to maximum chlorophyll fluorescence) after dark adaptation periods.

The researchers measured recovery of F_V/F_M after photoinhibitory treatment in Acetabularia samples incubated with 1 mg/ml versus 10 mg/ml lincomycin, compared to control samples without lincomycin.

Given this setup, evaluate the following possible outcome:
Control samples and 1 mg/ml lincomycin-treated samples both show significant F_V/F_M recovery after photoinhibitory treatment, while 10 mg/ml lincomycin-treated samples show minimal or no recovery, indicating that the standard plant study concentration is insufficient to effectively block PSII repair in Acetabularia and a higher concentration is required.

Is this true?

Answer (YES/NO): YES